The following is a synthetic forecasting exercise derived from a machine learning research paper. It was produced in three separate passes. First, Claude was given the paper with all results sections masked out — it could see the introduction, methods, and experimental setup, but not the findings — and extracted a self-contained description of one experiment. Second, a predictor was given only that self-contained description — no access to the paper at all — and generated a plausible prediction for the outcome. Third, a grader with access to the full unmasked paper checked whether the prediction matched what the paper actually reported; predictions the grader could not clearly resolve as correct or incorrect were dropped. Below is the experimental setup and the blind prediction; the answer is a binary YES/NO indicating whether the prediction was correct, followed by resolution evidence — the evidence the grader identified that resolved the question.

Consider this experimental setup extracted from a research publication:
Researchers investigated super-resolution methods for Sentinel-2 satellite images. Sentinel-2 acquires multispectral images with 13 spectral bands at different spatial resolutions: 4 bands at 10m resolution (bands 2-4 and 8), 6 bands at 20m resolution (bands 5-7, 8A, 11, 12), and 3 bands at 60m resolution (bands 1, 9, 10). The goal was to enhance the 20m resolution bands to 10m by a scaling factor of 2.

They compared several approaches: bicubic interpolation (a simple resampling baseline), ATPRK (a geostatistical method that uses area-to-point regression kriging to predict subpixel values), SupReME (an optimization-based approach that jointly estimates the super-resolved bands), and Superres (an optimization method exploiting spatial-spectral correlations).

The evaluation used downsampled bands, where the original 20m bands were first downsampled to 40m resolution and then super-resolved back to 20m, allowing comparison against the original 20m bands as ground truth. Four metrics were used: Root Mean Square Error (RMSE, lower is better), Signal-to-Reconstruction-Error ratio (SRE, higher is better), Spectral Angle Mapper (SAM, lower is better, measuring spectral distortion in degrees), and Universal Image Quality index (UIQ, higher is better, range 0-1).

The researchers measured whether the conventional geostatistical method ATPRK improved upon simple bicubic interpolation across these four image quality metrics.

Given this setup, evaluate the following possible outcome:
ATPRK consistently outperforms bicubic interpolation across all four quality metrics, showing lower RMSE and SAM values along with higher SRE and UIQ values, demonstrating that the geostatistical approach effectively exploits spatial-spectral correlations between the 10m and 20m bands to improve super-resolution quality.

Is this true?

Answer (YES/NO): NO